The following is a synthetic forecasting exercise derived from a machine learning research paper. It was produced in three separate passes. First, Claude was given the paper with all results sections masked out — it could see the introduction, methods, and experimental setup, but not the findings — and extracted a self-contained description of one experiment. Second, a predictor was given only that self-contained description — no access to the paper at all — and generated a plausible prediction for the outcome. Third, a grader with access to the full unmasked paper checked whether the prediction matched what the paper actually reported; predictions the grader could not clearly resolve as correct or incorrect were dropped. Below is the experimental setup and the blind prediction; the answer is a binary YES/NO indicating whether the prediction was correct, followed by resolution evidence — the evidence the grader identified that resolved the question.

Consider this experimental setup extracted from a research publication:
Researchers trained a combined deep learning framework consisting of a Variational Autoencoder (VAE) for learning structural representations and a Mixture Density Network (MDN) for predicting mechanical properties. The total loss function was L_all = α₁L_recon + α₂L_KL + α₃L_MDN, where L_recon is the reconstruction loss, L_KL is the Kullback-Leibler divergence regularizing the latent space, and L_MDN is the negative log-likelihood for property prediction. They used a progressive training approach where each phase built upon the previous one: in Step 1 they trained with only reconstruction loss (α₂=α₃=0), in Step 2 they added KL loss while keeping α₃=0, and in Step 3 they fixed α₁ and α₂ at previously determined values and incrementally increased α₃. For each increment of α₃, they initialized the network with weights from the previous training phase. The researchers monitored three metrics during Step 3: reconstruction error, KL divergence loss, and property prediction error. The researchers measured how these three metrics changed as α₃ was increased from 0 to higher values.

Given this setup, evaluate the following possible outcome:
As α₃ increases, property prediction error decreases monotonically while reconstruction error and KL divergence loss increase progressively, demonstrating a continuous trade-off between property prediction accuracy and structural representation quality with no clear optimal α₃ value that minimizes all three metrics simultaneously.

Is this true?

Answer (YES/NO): NO